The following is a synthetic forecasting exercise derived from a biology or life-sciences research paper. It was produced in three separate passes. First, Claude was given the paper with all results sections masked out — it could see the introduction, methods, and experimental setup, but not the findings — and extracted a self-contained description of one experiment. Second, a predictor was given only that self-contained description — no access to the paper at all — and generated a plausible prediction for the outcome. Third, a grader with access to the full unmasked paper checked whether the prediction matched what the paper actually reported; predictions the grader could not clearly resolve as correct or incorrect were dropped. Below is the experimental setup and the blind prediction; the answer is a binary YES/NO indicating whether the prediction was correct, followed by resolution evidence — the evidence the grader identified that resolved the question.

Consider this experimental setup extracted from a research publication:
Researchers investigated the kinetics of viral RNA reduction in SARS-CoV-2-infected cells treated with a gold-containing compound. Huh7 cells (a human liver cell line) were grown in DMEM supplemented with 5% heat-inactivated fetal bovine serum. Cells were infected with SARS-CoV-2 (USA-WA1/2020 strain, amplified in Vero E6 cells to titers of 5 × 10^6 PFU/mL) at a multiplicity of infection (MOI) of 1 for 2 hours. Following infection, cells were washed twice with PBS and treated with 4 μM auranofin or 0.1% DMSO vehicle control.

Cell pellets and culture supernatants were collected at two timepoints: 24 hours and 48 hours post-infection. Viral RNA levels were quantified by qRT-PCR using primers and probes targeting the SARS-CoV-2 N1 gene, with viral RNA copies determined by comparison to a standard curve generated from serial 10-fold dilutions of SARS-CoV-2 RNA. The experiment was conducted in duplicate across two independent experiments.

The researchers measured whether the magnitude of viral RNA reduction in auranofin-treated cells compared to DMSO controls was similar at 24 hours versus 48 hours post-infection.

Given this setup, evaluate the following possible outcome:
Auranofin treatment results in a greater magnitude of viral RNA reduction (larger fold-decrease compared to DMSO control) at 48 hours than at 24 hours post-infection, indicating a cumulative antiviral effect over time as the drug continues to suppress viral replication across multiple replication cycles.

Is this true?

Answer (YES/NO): YES